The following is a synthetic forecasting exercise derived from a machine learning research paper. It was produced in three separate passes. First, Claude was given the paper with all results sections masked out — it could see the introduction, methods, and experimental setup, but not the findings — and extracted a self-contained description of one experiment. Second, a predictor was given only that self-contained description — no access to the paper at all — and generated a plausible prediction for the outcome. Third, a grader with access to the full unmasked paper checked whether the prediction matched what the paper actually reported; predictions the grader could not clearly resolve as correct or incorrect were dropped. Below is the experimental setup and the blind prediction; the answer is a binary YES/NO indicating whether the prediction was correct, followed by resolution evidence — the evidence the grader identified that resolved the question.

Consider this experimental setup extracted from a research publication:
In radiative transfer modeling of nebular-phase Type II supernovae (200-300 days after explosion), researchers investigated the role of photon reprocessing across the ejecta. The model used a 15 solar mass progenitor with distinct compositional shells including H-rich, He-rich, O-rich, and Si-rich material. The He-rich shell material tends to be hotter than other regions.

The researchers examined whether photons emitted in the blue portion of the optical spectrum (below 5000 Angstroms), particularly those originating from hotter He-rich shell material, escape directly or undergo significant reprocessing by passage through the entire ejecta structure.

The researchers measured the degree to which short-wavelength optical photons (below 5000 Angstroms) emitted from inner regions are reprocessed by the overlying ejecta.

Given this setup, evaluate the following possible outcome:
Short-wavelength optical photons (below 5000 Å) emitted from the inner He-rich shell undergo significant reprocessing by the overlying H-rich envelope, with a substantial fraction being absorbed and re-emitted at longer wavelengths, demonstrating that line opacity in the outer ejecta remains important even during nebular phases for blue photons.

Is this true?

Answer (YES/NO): YES